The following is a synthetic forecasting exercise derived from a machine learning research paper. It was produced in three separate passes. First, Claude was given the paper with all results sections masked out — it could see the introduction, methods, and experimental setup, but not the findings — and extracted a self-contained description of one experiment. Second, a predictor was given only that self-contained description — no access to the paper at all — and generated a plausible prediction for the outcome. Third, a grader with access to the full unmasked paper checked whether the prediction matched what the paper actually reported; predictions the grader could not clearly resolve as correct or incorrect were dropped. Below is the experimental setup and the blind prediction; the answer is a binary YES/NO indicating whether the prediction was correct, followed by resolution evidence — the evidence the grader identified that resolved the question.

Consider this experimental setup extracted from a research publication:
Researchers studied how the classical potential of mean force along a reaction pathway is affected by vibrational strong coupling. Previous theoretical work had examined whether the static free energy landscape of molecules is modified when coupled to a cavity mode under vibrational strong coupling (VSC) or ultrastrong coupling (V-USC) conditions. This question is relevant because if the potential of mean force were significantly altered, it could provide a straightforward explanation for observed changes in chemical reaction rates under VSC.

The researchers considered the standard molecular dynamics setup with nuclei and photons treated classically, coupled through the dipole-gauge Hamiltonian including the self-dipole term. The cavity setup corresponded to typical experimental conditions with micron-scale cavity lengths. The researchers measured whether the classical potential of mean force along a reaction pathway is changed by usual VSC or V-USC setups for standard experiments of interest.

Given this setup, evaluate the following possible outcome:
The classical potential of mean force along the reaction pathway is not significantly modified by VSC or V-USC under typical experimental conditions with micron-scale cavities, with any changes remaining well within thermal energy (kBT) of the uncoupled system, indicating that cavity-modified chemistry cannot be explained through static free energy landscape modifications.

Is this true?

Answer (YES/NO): YES